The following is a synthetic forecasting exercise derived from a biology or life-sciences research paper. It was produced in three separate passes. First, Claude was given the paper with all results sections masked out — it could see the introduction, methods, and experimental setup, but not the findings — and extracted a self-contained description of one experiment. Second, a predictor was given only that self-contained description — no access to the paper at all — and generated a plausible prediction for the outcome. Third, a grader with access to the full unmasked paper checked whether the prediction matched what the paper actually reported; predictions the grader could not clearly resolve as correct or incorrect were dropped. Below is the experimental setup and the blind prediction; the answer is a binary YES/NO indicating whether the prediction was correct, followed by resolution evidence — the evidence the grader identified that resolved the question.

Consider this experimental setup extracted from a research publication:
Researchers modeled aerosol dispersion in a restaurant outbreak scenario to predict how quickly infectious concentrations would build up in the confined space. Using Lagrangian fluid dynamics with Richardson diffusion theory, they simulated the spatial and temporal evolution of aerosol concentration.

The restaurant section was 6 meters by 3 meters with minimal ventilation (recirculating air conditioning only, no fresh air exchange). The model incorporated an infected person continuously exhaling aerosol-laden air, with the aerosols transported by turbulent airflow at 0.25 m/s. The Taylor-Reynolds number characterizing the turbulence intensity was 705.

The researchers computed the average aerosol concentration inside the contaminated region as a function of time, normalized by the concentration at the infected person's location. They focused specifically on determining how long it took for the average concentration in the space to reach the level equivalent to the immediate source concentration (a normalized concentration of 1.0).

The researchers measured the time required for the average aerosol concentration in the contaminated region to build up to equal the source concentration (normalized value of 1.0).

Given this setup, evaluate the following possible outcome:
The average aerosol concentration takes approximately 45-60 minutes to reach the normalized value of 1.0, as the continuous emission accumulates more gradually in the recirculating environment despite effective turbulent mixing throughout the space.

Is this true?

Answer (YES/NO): NO